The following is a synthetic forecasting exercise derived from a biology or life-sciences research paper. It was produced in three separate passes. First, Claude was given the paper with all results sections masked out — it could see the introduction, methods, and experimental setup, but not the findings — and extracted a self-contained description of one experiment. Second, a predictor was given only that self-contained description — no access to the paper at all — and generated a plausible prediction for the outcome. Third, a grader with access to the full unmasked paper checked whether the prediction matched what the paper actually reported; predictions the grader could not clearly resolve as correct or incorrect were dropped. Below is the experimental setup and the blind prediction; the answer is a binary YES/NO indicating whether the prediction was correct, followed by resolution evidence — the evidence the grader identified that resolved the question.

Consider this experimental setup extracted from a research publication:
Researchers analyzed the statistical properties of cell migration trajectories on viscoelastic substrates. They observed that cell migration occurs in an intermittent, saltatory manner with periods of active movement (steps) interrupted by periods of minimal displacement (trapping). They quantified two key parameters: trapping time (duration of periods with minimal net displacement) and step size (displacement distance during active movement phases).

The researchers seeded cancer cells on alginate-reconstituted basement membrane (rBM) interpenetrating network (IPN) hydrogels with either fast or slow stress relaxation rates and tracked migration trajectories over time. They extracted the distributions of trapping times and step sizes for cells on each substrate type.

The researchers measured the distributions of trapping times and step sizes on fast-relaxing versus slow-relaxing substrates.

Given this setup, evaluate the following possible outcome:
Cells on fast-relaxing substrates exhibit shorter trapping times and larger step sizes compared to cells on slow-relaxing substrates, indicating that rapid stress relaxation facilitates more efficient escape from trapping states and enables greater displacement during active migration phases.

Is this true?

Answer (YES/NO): YES